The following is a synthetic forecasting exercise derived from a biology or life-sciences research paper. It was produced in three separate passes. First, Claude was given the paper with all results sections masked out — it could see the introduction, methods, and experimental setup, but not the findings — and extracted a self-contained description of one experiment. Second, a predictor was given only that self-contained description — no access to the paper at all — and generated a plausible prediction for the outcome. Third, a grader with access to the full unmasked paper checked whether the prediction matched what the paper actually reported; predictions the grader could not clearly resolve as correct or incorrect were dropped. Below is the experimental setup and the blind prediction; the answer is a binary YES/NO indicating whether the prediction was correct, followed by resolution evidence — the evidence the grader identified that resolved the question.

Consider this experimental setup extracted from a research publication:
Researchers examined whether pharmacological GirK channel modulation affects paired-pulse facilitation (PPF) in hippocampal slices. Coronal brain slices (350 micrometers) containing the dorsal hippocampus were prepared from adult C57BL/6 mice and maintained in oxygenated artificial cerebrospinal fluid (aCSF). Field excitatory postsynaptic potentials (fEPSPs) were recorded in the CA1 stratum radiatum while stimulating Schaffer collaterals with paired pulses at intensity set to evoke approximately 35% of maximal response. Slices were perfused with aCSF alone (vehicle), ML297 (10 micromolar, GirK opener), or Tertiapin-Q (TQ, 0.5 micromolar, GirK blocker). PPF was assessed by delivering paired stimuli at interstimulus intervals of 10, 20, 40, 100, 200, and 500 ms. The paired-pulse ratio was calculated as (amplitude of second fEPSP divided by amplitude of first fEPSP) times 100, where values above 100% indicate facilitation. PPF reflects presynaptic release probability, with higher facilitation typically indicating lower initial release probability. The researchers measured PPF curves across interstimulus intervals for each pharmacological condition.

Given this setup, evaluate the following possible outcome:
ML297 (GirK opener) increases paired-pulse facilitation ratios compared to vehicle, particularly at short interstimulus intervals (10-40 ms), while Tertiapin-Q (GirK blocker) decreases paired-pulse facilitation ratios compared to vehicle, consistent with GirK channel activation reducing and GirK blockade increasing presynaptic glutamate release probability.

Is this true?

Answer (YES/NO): NO